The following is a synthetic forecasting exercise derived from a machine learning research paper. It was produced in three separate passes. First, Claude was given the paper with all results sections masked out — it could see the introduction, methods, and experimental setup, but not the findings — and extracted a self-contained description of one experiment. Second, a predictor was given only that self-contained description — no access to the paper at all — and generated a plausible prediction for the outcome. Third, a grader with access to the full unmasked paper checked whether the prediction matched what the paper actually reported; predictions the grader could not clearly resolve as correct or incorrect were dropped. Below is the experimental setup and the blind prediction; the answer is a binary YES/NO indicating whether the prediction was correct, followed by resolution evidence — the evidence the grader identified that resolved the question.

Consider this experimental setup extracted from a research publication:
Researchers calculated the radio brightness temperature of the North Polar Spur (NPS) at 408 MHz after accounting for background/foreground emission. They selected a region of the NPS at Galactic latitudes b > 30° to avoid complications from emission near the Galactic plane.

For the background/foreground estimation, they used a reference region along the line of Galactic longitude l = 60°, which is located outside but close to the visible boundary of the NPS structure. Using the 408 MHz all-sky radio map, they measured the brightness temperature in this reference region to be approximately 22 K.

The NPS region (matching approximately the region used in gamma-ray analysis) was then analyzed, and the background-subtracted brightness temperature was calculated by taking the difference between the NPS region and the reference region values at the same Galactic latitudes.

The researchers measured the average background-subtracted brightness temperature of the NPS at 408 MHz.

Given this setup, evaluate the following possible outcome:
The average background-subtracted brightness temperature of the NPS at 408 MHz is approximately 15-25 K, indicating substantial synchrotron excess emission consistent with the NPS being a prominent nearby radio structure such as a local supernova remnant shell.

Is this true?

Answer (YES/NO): YES